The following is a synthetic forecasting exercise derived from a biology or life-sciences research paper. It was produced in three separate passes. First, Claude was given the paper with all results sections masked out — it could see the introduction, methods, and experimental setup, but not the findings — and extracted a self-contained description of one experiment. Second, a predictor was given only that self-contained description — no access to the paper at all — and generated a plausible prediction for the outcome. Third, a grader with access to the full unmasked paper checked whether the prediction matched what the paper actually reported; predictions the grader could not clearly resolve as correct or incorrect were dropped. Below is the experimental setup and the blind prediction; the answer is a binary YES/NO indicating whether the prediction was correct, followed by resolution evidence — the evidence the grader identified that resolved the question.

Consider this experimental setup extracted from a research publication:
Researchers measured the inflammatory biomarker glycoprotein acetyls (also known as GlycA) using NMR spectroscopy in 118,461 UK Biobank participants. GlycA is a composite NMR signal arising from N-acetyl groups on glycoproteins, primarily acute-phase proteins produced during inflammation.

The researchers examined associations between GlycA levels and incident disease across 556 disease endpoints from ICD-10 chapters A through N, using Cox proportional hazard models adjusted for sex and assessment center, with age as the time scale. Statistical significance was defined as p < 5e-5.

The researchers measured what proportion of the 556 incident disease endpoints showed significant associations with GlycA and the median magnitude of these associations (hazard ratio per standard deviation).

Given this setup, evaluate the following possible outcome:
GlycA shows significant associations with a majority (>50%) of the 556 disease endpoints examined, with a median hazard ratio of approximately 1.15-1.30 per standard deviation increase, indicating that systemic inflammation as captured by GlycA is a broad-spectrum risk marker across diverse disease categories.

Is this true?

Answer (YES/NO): NO